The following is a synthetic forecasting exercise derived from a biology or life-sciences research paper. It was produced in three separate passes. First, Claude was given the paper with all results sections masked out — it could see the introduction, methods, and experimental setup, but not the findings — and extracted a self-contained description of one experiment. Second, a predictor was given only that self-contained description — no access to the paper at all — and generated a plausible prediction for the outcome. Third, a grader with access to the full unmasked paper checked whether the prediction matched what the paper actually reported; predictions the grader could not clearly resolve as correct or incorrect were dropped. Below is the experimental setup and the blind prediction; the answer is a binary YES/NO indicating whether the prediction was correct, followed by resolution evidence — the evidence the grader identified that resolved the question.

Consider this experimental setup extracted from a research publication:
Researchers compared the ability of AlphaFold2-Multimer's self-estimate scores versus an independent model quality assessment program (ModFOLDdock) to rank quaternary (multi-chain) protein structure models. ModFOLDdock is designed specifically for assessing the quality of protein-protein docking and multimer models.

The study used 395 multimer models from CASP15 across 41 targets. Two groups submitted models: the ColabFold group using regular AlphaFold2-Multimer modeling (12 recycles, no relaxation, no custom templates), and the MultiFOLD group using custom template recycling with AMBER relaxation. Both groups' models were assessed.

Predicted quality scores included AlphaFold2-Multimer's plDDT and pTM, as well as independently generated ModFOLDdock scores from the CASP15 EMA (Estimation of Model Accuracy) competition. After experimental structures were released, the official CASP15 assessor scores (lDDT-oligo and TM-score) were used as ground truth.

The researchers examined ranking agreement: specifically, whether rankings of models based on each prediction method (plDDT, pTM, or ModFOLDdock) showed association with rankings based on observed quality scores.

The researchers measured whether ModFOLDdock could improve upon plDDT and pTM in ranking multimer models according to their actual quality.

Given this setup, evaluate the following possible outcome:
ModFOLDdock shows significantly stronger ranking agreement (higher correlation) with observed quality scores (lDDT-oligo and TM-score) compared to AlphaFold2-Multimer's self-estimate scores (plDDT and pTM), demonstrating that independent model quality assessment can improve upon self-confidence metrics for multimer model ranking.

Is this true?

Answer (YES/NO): NO